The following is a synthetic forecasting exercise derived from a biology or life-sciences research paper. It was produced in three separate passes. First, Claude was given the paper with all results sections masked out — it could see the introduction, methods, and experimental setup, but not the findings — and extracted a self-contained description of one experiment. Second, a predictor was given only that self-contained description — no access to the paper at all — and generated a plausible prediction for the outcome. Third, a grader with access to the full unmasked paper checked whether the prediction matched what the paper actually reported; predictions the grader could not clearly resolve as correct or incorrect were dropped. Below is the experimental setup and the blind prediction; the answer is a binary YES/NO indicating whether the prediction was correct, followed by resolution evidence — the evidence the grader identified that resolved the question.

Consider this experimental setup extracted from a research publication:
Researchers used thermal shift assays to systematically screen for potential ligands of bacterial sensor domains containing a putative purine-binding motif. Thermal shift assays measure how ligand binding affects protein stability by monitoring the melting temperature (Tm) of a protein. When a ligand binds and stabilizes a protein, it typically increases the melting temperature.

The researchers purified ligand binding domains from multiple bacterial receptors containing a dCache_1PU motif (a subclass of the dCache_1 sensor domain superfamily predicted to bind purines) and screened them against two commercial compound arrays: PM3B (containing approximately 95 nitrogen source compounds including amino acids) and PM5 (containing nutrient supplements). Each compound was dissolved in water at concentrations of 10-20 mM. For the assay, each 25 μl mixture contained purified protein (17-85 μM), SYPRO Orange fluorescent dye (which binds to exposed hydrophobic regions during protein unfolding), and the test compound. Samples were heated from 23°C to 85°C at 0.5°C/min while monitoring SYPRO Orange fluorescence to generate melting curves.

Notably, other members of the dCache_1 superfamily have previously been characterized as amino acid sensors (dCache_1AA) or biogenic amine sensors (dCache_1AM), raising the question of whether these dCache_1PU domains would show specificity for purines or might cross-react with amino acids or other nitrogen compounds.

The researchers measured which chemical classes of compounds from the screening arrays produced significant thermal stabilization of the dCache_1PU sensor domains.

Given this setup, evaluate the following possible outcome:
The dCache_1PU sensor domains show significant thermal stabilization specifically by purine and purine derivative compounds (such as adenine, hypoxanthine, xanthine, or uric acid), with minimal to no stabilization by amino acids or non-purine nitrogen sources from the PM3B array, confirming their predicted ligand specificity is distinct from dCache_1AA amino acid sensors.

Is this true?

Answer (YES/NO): NO